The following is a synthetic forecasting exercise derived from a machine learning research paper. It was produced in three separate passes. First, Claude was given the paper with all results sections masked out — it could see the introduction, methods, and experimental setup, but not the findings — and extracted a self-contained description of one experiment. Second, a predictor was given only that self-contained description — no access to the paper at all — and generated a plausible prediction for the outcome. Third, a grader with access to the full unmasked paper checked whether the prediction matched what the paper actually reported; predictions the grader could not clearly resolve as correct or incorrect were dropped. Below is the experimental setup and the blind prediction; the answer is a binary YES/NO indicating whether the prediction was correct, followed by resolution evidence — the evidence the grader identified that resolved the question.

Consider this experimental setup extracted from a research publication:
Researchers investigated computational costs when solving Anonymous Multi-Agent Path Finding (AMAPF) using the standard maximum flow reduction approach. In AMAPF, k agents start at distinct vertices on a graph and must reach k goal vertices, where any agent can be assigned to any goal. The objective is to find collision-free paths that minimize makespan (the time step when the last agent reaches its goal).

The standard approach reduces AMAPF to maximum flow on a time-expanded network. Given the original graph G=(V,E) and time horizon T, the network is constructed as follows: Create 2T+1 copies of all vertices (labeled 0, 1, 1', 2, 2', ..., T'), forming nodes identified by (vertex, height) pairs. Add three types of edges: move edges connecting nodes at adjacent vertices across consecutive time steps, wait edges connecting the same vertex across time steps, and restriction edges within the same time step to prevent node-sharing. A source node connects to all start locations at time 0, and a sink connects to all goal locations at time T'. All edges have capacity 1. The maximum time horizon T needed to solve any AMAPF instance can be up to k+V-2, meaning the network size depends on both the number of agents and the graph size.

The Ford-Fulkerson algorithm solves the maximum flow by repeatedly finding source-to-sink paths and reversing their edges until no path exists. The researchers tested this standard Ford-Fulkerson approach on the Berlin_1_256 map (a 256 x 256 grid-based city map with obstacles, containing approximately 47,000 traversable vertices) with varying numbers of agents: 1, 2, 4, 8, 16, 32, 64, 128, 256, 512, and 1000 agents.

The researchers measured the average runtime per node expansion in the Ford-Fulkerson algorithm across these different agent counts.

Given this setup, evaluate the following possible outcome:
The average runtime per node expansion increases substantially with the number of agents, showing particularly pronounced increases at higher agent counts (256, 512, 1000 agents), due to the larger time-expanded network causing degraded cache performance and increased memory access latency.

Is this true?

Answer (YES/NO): NO